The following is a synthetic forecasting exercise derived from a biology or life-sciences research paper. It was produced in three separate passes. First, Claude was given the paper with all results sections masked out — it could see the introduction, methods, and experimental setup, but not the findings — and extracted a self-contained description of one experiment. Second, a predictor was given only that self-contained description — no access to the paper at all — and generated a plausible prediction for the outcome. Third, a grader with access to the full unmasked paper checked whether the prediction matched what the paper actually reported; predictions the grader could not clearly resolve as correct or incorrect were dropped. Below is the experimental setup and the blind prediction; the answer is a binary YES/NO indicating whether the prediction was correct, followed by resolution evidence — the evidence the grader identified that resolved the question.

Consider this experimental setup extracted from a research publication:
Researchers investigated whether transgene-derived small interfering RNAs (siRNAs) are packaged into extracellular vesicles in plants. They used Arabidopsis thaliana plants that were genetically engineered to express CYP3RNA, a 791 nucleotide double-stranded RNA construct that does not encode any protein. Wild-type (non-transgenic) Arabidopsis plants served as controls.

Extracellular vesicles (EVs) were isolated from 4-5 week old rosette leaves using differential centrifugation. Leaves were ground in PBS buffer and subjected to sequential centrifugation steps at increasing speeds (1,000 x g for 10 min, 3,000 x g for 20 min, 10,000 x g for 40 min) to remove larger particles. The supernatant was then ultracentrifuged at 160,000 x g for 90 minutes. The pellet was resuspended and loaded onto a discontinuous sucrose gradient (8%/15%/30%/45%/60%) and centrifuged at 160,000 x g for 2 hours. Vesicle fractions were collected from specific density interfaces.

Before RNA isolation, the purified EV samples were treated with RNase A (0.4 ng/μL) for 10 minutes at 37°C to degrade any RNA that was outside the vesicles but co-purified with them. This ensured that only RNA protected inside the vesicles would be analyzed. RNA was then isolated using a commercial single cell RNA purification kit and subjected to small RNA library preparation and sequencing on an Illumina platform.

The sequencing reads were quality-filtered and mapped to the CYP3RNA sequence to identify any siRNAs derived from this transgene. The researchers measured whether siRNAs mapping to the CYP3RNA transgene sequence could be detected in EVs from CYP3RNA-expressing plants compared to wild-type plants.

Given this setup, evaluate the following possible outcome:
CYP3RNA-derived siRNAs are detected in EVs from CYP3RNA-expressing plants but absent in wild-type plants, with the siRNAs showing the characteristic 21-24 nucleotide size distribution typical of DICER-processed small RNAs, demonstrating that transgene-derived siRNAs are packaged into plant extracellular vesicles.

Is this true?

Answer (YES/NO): YES